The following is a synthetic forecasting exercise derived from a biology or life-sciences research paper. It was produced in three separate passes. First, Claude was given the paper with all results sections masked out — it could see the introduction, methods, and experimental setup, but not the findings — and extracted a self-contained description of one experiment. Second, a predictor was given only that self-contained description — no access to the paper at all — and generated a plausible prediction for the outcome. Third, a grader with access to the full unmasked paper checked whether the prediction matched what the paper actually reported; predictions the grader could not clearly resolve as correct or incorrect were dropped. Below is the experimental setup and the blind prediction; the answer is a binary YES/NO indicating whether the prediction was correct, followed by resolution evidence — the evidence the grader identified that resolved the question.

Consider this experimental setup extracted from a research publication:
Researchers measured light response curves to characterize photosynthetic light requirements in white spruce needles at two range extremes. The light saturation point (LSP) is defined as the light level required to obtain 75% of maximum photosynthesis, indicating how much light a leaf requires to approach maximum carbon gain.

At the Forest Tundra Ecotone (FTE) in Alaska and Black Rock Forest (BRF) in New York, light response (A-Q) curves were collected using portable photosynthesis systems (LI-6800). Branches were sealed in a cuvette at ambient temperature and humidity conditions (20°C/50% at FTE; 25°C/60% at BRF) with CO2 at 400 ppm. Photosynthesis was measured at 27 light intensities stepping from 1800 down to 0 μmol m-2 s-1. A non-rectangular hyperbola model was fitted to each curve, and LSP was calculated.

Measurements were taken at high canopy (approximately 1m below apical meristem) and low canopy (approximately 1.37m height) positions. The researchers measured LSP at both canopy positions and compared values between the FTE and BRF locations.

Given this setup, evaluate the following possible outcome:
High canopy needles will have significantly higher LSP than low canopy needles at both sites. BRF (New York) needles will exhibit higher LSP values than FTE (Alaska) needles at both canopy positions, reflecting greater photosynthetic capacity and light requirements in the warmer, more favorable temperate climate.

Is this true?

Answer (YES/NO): NO